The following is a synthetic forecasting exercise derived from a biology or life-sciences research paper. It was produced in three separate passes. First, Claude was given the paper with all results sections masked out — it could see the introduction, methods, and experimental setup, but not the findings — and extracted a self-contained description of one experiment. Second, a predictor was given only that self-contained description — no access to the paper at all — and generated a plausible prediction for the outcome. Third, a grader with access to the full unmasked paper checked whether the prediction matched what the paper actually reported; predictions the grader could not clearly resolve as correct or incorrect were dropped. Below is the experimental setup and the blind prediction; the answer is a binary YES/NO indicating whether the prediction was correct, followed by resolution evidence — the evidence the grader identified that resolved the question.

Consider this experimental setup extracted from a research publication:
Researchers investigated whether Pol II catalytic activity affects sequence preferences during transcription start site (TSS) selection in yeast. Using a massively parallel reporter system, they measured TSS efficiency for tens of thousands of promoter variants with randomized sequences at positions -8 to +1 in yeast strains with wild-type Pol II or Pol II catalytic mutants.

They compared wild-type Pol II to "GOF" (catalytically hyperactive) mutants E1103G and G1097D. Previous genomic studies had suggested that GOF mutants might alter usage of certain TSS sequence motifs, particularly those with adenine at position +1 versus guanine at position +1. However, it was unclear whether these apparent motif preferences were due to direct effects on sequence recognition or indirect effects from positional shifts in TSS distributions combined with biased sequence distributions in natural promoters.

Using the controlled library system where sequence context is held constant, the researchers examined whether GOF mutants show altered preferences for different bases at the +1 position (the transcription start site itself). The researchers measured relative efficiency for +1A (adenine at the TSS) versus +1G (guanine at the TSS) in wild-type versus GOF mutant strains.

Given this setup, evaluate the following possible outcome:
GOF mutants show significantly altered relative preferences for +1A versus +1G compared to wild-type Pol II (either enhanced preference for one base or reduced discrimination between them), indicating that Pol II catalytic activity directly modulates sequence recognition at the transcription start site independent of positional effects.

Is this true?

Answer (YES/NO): YES